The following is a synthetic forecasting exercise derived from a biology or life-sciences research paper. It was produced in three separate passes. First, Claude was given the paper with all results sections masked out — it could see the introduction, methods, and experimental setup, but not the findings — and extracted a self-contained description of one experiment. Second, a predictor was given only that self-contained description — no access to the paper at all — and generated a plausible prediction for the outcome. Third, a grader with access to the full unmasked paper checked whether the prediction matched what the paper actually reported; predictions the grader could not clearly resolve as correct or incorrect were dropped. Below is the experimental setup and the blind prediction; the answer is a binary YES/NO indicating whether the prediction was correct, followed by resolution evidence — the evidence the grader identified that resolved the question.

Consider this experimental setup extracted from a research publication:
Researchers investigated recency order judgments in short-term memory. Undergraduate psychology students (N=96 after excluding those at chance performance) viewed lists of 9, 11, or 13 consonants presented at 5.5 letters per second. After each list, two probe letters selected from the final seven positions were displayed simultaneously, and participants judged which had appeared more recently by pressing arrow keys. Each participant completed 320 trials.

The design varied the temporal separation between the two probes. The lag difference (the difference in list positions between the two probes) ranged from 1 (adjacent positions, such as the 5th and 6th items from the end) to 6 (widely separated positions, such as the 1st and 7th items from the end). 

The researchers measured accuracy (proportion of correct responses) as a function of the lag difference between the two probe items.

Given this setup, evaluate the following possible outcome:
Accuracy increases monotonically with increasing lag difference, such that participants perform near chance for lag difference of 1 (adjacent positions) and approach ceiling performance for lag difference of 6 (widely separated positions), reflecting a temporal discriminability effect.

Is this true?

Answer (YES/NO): NO